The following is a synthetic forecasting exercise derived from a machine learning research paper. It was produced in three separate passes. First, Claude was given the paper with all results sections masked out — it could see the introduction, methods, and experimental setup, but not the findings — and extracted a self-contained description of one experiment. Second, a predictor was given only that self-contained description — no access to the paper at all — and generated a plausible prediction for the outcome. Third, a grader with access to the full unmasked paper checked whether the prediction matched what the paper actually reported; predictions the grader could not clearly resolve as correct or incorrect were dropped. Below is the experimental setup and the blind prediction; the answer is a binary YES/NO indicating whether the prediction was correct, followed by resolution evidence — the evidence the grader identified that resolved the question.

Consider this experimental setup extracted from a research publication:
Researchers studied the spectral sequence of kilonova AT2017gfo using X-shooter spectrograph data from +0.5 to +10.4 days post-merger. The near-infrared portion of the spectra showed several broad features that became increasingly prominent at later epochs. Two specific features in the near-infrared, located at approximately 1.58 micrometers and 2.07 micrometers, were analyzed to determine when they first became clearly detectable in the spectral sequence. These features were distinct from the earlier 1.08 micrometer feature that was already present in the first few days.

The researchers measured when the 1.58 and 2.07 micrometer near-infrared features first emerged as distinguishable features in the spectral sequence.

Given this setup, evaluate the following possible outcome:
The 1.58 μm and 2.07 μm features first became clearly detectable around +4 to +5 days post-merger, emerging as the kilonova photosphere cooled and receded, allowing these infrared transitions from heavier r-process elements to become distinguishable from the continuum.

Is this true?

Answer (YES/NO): NO